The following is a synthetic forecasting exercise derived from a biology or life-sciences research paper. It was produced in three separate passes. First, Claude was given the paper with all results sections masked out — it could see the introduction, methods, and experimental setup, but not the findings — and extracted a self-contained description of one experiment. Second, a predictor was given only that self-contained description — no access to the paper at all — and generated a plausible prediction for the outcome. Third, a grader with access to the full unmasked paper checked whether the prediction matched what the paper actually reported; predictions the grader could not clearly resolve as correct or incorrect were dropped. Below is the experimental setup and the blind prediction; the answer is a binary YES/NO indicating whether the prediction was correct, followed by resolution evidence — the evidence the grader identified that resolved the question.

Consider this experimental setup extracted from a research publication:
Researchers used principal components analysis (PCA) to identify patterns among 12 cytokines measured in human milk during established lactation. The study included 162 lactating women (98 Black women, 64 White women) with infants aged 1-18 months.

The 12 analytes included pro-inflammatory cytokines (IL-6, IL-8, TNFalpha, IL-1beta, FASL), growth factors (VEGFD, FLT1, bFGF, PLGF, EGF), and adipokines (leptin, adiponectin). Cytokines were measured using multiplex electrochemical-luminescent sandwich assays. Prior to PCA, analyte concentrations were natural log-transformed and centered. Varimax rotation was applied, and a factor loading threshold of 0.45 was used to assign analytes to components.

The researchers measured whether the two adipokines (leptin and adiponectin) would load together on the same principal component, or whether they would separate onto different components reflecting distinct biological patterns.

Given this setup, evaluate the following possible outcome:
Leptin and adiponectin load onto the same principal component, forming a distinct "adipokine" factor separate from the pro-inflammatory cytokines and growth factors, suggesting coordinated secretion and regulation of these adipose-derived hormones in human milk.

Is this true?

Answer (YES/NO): NO